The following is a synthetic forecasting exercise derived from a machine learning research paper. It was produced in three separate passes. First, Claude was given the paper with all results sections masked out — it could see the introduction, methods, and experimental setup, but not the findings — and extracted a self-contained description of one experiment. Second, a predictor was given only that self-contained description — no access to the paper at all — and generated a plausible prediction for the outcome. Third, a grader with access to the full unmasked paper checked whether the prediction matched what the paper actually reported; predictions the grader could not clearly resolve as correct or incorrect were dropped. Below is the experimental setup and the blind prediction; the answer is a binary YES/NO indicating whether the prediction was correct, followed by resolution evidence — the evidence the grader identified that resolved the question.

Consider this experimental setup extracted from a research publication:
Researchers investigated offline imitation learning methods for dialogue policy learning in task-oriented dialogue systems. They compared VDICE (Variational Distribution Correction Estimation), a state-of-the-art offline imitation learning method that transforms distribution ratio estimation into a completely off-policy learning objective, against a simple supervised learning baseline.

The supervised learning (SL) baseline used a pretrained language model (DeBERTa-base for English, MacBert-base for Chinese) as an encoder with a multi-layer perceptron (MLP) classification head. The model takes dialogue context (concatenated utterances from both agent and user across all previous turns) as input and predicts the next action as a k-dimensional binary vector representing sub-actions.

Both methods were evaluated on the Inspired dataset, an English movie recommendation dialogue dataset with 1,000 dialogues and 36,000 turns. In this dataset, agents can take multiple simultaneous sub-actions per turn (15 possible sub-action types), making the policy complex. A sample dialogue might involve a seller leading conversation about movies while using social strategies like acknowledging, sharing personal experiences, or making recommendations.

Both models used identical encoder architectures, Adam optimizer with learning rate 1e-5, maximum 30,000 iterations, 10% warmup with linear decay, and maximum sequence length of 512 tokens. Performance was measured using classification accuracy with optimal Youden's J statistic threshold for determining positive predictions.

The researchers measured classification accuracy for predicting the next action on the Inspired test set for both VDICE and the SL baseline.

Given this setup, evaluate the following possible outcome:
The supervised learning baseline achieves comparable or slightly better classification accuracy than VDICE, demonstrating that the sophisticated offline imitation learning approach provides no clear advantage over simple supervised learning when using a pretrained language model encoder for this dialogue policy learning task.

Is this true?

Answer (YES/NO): NO